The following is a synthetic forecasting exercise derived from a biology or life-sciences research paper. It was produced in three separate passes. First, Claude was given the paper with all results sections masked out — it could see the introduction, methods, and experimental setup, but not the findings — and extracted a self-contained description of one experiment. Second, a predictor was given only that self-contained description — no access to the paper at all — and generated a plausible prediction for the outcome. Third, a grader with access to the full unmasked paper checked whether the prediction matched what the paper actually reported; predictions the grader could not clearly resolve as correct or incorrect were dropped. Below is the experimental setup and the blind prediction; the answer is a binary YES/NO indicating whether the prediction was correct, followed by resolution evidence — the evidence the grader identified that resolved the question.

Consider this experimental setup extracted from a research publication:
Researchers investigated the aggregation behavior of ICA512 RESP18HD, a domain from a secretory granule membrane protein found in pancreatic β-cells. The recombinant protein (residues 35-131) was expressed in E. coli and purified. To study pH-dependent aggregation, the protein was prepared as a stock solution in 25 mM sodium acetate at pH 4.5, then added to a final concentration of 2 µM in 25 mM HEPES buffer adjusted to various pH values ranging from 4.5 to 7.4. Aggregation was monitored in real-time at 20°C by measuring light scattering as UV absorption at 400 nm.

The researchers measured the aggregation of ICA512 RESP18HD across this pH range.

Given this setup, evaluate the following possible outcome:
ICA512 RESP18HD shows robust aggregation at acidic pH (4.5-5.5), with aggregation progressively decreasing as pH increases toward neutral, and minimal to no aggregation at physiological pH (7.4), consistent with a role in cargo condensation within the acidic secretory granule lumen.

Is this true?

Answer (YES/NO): NO